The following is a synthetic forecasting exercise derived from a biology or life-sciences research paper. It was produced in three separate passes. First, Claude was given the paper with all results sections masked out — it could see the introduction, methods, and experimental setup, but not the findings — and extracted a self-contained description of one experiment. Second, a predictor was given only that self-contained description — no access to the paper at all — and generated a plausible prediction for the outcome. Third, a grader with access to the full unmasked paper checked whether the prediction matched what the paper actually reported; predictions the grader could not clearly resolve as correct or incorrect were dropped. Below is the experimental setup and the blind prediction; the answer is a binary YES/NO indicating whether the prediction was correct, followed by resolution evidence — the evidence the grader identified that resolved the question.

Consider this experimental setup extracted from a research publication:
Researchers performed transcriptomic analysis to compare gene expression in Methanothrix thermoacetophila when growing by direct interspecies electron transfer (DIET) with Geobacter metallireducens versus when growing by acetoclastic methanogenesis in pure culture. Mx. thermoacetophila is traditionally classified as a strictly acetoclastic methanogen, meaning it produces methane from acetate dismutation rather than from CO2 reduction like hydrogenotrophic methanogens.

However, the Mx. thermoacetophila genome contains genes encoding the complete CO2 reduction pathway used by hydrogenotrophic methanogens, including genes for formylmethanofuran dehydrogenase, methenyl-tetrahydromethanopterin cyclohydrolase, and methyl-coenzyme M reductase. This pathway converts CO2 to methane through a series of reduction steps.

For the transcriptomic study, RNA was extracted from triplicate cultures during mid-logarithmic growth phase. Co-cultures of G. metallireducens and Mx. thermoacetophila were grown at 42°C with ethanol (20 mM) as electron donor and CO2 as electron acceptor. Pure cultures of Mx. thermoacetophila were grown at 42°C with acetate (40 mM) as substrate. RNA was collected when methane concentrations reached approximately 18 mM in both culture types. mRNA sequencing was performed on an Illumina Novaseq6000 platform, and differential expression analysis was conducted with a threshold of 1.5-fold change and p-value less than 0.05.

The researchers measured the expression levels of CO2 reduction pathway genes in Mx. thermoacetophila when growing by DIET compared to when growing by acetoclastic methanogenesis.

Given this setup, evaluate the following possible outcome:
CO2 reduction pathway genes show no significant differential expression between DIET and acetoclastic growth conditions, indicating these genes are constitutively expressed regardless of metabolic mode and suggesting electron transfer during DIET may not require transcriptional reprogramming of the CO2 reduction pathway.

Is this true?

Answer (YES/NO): YES